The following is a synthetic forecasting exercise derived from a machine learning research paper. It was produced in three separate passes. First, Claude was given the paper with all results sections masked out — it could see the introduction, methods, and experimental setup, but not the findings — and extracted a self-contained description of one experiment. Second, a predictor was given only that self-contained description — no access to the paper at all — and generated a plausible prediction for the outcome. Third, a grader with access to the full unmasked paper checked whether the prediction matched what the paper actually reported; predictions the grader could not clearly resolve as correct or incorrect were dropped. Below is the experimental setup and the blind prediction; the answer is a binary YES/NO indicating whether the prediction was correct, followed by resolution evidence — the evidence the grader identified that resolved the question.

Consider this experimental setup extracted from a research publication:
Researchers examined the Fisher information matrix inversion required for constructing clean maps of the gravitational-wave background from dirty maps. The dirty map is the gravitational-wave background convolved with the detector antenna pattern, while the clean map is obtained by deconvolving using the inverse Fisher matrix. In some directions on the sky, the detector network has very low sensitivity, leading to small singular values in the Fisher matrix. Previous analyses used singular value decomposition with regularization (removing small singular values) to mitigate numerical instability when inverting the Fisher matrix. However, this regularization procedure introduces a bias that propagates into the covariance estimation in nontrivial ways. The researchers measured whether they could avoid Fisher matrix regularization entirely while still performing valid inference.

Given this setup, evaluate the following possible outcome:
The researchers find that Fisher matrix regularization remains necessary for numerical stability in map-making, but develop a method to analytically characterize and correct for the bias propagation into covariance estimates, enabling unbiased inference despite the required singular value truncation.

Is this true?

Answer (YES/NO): NO